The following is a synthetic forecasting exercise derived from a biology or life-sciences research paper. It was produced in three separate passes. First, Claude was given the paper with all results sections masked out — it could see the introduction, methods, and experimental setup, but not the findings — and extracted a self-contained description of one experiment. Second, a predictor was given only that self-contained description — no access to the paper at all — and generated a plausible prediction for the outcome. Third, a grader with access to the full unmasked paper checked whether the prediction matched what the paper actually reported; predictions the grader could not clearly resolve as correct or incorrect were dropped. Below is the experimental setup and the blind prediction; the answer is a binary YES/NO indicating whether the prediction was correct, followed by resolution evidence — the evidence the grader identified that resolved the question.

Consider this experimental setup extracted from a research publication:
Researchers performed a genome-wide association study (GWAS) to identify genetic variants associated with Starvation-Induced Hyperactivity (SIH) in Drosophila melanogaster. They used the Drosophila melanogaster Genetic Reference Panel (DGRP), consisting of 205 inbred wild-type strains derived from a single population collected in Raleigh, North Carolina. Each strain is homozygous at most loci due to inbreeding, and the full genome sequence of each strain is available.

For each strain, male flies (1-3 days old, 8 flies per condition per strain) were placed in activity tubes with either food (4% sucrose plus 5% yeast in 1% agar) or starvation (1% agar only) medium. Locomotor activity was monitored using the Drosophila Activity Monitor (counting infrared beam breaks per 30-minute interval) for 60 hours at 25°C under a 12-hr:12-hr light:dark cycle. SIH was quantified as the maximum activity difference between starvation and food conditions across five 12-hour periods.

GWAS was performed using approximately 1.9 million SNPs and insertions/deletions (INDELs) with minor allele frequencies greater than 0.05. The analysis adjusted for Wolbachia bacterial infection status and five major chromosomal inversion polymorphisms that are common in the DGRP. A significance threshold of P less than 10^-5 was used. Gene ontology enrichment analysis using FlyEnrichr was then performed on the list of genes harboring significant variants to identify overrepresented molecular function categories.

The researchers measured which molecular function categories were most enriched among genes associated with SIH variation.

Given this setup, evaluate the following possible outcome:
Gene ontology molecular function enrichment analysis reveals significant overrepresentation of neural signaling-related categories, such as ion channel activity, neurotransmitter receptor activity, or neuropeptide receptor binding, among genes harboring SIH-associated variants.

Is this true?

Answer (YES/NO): YES